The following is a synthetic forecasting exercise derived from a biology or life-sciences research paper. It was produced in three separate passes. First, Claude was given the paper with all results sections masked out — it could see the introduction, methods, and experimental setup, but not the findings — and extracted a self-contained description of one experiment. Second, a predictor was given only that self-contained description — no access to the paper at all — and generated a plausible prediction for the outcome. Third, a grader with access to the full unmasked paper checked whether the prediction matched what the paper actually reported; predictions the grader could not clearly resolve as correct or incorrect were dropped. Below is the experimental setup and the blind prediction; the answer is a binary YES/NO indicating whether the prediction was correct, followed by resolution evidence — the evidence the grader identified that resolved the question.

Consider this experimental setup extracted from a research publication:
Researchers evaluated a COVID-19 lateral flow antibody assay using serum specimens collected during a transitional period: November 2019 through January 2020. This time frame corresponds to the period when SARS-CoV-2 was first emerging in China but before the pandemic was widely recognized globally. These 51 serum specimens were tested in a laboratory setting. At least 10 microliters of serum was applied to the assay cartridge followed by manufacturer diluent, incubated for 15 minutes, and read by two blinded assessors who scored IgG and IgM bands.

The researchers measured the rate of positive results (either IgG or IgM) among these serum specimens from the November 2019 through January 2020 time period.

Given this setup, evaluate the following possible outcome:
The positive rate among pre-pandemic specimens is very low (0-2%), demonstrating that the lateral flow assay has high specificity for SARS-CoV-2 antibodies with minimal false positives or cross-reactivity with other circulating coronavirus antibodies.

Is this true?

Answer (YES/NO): NO